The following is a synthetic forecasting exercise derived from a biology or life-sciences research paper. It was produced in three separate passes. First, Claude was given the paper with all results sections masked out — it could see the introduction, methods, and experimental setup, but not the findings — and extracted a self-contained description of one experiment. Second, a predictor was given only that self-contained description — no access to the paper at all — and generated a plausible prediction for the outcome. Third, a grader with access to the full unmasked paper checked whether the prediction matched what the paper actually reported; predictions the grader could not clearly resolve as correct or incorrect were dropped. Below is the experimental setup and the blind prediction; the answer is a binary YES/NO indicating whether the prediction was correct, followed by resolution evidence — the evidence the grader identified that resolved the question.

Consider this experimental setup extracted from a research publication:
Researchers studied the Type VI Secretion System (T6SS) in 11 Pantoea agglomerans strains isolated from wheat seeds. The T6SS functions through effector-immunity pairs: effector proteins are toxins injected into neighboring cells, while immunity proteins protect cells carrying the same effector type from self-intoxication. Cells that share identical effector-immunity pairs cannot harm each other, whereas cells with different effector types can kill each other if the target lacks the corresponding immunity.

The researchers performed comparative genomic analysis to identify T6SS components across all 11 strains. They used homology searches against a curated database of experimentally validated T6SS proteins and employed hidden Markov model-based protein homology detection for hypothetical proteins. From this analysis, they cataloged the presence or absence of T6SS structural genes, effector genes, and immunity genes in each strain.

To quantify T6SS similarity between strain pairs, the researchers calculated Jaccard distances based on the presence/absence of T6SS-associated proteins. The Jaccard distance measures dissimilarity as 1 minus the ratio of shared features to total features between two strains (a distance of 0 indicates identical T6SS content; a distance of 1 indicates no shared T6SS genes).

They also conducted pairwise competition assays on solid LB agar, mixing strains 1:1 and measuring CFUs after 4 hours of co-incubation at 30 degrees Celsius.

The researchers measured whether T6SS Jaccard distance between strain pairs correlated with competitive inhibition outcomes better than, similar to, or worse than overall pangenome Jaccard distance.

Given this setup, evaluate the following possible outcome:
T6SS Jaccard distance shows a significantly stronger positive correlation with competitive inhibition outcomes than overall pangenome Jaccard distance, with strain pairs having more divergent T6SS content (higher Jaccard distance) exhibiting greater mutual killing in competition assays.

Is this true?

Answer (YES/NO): NO